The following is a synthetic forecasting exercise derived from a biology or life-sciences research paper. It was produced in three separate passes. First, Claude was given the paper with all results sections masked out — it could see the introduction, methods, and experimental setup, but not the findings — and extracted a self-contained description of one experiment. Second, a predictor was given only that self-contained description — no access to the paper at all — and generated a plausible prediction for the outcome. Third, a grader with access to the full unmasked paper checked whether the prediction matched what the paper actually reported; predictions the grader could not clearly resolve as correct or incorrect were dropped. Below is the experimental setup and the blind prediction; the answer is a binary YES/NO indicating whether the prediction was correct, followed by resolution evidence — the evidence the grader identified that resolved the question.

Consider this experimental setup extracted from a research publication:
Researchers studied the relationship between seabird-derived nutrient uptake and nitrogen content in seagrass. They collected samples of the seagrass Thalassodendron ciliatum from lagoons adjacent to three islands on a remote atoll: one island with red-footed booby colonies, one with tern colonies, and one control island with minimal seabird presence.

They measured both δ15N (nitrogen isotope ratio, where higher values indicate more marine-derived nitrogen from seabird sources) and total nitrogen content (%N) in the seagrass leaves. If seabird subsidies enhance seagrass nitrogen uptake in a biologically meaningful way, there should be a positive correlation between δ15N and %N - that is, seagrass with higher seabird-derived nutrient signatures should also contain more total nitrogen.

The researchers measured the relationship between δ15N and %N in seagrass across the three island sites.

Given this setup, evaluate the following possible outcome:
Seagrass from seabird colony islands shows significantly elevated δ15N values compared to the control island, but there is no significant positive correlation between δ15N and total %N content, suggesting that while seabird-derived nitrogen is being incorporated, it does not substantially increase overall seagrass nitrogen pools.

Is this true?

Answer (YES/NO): NO